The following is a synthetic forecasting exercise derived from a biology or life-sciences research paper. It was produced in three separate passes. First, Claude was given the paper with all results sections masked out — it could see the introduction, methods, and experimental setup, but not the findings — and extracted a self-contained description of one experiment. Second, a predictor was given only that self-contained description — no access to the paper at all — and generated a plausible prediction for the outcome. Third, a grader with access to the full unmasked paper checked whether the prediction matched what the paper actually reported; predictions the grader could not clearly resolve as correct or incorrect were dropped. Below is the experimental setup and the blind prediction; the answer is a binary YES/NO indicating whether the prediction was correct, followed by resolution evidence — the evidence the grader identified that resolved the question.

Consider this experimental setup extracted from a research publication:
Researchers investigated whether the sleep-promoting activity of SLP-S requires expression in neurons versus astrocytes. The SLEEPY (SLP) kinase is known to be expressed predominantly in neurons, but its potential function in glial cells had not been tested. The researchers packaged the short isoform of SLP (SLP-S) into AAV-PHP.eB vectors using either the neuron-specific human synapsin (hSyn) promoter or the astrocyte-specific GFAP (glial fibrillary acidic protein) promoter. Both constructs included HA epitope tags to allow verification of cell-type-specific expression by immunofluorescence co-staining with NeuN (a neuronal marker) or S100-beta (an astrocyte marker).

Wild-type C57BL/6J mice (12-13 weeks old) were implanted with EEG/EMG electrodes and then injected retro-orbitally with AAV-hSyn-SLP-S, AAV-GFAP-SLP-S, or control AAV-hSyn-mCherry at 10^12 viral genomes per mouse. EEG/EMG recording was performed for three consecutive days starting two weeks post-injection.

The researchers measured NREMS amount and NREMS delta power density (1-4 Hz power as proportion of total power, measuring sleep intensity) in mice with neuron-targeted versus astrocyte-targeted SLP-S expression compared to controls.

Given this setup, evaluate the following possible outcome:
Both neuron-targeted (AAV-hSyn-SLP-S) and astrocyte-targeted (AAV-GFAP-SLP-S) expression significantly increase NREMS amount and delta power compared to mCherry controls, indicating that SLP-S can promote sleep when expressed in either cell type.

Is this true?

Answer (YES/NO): NO